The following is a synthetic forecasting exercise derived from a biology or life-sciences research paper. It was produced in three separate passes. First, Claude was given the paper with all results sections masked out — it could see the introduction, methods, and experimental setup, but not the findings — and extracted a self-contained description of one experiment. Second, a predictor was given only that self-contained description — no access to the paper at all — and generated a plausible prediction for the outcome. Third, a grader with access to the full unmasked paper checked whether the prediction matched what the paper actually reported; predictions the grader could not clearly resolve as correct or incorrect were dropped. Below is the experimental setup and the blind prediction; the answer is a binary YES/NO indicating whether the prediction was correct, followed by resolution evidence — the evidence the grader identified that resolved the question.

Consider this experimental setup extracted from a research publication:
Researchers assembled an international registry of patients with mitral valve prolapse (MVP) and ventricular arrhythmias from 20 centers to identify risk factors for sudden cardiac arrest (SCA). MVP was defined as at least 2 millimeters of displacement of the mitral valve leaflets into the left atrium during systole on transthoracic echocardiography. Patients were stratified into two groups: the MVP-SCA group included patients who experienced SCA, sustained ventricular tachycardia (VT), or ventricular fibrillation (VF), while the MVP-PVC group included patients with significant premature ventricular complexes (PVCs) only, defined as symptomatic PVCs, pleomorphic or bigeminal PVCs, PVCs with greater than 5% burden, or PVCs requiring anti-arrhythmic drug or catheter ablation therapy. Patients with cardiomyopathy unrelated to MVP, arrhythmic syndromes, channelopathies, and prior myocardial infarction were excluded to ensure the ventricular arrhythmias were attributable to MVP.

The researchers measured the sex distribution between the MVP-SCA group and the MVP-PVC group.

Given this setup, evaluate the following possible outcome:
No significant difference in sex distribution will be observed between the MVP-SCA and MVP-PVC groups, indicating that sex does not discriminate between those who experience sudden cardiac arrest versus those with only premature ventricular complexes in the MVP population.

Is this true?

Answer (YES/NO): YES